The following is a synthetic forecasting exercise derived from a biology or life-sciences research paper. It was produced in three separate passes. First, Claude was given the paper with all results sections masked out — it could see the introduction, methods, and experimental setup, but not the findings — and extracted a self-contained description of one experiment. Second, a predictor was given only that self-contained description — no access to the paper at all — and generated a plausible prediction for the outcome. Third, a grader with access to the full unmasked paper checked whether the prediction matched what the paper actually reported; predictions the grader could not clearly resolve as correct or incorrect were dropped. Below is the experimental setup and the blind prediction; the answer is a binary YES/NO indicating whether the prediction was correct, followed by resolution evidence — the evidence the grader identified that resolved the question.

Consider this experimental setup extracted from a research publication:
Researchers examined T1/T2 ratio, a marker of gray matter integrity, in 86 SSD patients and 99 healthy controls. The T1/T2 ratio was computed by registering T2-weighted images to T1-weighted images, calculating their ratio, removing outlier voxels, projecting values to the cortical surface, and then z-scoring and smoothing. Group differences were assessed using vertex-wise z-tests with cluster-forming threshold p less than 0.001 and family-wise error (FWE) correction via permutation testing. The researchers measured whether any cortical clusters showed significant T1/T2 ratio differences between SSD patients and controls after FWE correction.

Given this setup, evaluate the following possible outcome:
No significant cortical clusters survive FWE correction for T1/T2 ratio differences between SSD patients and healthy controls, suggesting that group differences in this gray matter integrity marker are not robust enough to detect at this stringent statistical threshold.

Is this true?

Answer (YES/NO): YES